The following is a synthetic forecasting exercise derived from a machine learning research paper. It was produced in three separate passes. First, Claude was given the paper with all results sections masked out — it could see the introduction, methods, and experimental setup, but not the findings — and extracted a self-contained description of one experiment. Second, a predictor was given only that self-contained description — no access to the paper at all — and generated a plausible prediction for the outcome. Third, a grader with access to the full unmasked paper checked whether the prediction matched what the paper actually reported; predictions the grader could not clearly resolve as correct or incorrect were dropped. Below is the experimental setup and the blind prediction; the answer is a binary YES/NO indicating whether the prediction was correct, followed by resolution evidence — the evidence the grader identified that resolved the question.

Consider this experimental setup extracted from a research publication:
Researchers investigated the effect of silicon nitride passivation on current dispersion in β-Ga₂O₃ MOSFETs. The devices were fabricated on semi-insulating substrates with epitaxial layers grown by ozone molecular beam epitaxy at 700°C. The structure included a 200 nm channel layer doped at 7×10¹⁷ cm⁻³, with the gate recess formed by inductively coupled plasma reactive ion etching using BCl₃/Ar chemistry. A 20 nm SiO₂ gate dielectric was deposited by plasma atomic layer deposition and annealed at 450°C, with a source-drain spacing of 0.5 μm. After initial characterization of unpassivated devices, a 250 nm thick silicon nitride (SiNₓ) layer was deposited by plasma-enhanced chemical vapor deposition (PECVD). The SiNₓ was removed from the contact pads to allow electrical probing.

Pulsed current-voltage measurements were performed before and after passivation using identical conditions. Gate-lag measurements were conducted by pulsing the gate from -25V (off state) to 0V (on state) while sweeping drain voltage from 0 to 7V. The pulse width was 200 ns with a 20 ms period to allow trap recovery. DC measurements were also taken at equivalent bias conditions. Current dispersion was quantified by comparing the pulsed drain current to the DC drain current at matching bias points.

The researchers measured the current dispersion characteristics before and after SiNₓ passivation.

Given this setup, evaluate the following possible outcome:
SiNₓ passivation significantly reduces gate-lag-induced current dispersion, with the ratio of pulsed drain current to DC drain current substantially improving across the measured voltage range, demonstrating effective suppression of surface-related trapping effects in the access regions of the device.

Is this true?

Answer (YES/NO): YES